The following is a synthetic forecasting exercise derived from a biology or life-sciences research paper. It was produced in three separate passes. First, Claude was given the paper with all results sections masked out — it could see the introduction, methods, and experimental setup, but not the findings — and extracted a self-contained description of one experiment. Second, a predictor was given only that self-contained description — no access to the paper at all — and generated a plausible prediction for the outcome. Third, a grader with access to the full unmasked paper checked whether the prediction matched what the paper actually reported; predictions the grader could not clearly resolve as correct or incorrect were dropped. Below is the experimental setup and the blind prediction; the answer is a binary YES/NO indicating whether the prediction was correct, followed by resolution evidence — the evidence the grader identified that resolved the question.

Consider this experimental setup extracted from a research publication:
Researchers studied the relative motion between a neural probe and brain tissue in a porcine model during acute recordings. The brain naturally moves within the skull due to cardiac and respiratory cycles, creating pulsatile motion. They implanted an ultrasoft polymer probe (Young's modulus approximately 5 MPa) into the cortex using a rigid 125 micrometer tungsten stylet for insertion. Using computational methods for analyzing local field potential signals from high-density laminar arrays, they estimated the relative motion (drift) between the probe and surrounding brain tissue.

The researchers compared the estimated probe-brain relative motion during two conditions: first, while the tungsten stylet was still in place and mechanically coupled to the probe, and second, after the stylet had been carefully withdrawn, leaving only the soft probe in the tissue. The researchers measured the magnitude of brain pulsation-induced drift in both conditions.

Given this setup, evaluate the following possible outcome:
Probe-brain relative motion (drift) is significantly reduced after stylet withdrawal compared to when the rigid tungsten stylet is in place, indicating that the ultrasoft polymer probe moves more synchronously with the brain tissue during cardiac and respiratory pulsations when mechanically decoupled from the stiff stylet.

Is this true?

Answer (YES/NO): YES